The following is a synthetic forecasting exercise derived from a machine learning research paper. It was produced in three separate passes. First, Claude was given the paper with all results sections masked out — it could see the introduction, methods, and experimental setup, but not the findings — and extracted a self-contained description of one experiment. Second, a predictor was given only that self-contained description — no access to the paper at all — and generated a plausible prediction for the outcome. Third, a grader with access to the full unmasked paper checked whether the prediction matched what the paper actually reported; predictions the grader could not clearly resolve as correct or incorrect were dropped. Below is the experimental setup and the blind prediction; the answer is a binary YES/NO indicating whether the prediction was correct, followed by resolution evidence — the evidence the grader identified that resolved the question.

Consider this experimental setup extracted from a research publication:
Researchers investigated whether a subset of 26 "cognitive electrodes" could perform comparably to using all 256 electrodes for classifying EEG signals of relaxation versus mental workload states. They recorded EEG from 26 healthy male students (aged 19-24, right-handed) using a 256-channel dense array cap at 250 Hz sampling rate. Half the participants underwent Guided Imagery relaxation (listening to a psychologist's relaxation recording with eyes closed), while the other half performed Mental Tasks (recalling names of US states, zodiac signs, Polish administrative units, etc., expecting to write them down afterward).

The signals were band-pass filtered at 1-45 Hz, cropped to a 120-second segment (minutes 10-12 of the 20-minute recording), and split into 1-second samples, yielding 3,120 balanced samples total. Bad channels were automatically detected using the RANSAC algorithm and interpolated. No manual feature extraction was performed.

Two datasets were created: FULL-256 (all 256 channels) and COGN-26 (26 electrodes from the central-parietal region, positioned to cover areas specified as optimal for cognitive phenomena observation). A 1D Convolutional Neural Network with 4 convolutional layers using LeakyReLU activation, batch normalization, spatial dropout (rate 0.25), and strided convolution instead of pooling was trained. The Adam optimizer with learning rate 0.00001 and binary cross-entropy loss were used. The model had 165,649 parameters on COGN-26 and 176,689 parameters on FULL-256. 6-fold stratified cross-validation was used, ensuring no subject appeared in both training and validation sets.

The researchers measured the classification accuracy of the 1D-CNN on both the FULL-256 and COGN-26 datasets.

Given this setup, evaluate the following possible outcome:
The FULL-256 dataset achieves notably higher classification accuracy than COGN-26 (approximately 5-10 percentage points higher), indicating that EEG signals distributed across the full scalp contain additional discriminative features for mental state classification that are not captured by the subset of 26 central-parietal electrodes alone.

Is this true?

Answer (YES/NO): NO